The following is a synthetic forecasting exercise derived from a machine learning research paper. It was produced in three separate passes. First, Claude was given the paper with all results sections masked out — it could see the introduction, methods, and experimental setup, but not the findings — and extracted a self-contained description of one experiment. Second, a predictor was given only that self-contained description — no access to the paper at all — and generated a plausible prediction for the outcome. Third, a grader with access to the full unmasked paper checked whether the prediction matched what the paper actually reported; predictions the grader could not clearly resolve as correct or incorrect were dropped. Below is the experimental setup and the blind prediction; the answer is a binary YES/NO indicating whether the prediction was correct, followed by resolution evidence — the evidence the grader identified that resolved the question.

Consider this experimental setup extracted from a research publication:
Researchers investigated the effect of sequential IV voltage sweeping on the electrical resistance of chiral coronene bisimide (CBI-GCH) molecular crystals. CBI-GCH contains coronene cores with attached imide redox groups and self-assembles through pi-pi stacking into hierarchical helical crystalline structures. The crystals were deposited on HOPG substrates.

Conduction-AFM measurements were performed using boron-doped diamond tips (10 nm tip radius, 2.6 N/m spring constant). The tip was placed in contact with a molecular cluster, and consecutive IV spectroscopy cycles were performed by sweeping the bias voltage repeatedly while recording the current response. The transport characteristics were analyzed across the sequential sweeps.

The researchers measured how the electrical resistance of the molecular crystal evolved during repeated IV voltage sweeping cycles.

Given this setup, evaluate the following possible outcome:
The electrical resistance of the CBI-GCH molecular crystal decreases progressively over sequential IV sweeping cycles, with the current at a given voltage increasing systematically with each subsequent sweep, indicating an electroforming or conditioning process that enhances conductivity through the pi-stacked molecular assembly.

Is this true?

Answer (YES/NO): YES